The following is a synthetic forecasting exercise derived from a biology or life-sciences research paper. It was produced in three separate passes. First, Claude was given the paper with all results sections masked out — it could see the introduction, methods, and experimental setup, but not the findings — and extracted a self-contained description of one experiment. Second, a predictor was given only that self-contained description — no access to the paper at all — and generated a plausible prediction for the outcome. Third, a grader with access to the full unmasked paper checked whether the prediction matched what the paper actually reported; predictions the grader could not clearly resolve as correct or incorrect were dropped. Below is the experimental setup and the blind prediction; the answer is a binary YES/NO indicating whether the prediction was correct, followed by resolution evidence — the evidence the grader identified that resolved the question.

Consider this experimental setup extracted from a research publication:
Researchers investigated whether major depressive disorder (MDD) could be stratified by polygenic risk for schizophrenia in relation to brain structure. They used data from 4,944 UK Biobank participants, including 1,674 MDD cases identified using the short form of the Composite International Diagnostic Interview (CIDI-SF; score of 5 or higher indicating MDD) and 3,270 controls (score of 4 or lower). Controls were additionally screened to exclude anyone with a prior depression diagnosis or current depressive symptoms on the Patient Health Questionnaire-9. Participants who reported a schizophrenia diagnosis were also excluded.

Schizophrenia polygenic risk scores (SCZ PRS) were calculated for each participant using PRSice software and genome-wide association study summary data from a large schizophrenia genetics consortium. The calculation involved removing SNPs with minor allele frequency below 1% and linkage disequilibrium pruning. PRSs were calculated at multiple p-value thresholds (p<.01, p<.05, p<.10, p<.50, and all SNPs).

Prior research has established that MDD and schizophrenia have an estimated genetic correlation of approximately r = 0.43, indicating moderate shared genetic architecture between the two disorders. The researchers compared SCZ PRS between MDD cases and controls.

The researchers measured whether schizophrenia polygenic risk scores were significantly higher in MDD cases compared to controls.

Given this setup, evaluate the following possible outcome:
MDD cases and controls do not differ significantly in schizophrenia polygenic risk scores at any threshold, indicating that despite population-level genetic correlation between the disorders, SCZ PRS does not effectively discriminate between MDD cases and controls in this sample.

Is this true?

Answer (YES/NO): NO